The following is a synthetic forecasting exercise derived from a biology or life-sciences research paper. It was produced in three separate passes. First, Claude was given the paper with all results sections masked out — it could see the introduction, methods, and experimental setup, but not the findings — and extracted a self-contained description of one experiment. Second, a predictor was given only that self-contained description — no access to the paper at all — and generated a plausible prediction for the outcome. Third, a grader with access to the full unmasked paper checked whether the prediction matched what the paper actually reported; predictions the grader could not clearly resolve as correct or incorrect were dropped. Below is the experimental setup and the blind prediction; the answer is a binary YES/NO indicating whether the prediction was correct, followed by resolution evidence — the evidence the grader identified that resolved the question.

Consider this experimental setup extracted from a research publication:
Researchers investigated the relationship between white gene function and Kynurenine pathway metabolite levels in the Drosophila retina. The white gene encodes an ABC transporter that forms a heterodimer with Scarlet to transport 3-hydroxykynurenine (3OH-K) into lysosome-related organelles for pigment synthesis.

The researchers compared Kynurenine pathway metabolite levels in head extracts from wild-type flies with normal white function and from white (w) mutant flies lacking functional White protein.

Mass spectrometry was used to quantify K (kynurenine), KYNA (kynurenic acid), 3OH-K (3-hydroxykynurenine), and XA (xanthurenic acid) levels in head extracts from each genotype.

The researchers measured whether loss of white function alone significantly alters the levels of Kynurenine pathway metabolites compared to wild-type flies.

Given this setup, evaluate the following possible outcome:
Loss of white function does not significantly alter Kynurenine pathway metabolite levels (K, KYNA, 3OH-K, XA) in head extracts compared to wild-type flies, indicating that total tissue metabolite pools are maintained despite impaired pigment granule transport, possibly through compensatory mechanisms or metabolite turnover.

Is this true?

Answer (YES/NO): YES